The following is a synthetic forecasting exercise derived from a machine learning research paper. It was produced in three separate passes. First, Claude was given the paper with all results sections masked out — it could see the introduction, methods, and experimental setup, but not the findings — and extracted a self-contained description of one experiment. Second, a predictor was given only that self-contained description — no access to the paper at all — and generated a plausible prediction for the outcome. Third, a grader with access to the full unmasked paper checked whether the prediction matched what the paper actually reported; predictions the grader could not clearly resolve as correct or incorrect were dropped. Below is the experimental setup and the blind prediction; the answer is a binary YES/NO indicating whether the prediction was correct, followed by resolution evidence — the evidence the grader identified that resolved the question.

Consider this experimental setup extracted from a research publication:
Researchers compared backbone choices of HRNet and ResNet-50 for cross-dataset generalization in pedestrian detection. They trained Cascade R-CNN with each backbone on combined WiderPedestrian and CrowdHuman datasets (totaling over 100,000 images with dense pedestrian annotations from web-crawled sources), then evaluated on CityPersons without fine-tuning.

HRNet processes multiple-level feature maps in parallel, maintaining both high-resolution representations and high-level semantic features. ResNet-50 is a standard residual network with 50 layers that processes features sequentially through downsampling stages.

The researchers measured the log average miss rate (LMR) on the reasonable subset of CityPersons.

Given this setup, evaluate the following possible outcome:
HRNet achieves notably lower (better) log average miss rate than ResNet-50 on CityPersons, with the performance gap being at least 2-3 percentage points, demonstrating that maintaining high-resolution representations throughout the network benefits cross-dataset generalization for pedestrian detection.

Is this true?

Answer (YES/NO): YES